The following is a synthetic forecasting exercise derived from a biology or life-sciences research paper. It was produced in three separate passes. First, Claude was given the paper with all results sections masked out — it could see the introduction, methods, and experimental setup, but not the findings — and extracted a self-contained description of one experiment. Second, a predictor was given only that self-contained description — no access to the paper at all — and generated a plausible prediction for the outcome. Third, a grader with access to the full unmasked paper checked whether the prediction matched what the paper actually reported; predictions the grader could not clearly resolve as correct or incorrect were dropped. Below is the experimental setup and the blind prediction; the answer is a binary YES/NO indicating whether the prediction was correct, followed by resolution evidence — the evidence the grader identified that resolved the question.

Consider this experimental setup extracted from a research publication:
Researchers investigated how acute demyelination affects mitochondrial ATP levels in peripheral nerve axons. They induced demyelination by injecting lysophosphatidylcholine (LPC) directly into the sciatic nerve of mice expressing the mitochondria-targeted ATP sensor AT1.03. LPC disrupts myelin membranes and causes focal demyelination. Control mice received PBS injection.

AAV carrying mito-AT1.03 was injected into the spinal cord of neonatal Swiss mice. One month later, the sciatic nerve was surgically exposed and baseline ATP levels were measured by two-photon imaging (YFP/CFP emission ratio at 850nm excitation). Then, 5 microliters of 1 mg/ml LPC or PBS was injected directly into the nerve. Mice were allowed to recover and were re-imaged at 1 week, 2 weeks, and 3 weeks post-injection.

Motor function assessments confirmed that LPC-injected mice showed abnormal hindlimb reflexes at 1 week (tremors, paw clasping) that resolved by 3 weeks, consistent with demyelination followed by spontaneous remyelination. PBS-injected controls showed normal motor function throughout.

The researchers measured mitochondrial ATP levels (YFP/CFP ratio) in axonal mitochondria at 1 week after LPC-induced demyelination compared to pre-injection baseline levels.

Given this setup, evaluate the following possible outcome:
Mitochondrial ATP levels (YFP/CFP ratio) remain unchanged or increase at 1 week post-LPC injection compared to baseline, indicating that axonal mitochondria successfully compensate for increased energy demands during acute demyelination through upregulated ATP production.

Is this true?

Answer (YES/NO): NO